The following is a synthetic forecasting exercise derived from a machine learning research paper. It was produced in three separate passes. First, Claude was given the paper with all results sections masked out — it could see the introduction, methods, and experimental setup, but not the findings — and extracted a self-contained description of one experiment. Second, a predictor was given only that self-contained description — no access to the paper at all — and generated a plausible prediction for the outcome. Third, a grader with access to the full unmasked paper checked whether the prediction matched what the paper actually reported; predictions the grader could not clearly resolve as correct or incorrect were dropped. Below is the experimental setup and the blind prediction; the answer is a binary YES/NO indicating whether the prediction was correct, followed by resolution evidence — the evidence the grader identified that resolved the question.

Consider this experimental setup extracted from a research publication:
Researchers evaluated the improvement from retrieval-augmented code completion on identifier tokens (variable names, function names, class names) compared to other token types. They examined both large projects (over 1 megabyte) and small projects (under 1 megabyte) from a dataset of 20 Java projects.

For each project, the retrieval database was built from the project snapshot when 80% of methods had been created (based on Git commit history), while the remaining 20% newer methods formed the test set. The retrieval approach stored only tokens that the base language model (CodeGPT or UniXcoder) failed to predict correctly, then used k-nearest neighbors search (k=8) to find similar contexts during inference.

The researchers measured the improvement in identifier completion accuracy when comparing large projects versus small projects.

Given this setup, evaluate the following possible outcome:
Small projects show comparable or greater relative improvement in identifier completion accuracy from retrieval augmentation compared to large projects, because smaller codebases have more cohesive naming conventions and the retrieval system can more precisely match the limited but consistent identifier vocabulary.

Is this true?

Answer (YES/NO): NO